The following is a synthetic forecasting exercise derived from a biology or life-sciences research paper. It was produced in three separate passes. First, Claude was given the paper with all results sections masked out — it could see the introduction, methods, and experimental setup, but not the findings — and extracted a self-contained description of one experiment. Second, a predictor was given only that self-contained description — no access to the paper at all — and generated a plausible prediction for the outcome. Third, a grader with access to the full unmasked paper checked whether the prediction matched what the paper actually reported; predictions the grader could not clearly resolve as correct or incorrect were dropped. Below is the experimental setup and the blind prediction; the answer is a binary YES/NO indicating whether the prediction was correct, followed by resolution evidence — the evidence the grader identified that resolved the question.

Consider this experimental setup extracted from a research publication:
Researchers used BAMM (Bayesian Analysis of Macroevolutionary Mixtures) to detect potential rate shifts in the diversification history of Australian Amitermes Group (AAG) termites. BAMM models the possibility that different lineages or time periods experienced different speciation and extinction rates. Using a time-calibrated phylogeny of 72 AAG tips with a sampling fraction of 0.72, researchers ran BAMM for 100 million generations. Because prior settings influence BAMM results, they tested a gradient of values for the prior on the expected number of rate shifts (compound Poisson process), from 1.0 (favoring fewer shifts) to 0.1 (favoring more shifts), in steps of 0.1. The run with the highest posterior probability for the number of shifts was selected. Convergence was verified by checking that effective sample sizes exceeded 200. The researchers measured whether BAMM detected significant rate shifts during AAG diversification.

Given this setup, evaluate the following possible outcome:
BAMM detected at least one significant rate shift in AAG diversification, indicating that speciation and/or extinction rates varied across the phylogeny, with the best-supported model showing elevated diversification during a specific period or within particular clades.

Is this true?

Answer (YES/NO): NO